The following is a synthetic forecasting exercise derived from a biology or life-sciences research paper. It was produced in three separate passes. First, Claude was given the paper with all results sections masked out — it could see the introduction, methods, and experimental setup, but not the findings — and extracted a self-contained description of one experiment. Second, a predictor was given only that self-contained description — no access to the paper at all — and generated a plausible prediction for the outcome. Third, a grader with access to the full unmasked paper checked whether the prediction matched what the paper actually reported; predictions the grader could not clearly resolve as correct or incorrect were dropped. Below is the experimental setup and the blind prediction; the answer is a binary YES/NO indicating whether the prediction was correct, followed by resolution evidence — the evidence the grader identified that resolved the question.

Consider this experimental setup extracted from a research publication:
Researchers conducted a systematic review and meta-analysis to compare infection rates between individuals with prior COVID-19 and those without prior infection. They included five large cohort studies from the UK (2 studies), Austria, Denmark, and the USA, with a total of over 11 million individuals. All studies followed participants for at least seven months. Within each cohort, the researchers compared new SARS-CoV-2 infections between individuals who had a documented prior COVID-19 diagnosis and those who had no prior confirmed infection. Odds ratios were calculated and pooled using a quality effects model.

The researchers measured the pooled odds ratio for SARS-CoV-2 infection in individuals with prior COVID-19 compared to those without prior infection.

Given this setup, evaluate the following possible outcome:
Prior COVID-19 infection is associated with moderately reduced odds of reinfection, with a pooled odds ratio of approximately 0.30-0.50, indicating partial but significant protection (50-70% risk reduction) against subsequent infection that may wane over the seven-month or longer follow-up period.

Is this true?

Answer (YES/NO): NO